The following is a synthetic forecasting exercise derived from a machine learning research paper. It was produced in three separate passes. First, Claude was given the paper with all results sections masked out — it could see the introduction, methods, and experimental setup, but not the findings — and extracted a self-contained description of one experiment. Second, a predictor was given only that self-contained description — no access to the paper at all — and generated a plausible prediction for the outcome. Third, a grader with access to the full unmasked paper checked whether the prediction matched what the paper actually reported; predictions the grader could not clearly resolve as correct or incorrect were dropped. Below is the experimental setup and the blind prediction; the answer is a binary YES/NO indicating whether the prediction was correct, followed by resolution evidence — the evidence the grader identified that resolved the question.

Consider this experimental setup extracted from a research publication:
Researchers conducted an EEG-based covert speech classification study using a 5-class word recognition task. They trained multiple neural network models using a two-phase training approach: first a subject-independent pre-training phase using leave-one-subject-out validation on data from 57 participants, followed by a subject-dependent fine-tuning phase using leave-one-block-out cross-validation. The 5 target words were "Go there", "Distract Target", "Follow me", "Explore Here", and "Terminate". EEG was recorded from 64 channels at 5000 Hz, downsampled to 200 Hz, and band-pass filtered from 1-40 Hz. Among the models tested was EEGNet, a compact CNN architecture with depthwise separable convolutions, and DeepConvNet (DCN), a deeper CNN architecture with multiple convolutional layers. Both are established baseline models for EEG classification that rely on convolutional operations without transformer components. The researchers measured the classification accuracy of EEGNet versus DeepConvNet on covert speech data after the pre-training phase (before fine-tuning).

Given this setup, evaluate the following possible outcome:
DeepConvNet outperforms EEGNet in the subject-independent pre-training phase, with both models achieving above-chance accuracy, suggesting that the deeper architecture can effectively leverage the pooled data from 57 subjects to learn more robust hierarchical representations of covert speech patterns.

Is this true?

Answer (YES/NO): NO